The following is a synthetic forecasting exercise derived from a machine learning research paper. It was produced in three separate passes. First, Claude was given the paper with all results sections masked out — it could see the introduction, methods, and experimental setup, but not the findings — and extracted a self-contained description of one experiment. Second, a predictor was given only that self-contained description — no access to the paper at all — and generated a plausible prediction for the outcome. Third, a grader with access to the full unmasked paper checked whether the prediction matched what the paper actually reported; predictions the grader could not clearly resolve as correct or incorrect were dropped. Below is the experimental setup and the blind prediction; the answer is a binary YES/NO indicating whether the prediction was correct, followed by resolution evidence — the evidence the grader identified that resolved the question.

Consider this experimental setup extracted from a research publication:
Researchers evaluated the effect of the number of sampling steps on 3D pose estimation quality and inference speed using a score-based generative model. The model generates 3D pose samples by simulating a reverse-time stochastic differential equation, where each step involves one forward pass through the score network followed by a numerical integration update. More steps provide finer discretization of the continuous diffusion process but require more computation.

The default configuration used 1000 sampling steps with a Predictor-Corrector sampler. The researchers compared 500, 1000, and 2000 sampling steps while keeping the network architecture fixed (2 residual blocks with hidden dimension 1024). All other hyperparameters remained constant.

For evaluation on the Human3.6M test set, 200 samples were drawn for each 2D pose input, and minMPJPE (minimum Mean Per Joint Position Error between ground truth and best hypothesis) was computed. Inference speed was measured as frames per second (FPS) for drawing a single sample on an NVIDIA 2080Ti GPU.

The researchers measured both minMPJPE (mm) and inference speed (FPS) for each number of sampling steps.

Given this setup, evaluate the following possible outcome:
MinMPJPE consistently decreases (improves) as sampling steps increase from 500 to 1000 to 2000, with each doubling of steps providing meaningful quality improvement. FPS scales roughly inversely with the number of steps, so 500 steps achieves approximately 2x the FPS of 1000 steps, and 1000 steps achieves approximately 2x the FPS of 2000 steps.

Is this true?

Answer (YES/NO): NO